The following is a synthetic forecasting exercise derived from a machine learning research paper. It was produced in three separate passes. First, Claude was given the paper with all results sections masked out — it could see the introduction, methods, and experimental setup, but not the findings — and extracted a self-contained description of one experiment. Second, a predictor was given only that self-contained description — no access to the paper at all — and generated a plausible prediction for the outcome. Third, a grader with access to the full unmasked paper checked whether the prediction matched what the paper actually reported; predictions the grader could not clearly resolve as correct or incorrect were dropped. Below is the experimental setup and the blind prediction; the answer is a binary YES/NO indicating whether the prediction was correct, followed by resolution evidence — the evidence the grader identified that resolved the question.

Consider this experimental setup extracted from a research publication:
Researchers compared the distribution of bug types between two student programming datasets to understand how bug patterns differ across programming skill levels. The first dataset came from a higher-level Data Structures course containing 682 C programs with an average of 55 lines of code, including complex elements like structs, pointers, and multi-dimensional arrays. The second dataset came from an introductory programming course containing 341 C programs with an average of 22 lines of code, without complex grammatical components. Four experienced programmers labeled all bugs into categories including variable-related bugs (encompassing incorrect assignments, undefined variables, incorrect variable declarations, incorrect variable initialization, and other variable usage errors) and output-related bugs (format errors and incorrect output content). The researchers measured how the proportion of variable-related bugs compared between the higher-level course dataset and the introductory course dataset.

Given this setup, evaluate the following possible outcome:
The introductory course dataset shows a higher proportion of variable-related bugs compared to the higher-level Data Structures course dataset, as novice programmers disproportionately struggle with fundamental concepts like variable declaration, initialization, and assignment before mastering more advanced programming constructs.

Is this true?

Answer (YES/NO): NO